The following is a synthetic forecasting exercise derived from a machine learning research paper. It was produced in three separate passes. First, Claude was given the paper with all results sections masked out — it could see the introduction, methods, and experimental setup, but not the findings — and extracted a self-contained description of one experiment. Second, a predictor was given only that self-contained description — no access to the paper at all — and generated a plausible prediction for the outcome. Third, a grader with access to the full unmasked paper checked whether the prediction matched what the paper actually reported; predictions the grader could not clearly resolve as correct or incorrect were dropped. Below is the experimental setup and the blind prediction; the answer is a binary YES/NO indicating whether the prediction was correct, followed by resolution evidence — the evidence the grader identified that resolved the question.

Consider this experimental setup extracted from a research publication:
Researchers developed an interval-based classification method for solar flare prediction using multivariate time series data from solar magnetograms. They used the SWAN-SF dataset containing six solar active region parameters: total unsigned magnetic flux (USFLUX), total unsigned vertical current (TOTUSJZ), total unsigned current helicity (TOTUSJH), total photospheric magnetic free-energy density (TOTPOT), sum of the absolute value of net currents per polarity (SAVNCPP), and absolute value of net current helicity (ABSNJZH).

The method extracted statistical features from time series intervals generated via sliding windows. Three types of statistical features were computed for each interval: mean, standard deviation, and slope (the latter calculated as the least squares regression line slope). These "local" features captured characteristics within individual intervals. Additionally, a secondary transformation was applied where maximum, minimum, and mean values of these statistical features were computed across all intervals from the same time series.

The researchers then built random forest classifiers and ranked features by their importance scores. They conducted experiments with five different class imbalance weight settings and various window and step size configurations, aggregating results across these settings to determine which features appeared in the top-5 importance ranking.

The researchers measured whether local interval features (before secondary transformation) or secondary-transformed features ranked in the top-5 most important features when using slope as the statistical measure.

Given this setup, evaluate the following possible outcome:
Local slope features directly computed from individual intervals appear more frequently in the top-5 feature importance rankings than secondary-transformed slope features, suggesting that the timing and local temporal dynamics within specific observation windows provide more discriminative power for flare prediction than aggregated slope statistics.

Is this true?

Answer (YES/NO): NO